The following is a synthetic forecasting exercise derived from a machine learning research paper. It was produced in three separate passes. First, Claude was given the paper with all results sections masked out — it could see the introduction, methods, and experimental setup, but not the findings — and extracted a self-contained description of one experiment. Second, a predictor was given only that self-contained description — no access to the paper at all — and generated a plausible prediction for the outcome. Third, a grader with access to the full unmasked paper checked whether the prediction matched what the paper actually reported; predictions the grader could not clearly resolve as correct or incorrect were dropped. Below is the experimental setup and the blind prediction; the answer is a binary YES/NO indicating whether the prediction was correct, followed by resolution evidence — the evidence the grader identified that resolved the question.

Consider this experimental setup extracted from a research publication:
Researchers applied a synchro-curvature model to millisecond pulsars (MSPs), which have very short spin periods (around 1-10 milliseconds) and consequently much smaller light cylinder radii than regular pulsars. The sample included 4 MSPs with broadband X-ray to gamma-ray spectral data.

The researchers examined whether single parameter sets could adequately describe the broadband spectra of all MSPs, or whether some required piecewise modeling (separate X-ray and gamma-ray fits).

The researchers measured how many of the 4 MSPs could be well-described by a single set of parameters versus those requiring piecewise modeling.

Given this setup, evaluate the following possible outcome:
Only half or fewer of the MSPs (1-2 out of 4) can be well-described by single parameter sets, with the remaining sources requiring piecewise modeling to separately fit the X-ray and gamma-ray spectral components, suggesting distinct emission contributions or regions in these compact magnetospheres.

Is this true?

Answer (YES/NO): NO